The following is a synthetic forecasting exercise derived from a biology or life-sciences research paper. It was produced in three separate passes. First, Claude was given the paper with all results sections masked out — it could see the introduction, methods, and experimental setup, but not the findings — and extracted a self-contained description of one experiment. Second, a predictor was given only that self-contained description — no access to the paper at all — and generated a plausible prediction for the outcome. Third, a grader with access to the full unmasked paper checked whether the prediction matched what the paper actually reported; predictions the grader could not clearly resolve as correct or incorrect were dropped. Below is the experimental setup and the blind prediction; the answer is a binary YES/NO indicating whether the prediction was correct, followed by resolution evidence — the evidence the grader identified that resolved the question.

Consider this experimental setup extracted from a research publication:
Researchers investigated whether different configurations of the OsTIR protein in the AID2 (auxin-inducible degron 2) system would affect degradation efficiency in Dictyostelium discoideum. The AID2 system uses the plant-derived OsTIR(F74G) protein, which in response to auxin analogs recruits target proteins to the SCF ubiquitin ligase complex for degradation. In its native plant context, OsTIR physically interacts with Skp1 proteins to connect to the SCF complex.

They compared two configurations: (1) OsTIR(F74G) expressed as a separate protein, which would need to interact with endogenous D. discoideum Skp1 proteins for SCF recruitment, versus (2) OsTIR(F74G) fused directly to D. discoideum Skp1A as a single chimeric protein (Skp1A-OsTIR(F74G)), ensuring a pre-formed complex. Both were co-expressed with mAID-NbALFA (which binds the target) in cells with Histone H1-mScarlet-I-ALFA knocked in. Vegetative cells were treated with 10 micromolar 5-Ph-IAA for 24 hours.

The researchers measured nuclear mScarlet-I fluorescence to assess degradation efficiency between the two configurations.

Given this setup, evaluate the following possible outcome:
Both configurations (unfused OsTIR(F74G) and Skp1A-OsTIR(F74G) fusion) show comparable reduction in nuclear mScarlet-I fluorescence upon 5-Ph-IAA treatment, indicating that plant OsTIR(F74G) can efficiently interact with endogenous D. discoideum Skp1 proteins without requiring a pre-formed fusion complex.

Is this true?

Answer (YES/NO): YES